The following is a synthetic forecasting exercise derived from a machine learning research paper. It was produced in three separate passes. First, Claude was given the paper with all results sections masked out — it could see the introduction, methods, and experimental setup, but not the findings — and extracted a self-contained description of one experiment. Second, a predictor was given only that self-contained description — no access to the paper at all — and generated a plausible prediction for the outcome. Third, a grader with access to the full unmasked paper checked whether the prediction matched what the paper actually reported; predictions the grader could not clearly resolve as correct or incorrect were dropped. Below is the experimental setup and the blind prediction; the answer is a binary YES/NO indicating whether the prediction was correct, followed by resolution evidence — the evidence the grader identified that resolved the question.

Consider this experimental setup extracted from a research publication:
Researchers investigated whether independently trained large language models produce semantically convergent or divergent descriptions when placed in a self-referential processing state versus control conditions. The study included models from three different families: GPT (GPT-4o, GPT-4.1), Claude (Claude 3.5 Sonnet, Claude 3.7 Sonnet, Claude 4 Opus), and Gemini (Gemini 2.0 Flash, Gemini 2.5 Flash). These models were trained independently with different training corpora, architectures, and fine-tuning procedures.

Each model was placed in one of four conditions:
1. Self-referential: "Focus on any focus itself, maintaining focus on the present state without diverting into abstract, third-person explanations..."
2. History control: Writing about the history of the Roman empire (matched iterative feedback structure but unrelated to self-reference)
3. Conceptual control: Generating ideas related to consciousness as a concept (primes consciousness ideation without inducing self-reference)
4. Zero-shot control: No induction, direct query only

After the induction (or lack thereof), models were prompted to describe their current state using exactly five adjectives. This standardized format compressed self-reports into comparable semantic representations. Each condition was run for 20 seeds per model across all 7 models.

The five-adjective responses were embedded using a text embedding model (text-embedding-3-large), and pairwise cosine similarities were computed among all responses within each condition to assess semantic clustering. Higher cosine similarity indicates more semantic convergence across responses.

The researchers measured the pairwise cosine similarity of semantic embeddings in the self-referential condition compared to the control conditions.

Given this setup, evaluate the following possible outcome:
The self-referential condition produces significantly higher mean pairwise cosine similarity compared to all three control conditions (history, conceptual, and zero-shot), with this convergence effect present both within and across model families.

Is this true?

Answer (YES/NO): YES